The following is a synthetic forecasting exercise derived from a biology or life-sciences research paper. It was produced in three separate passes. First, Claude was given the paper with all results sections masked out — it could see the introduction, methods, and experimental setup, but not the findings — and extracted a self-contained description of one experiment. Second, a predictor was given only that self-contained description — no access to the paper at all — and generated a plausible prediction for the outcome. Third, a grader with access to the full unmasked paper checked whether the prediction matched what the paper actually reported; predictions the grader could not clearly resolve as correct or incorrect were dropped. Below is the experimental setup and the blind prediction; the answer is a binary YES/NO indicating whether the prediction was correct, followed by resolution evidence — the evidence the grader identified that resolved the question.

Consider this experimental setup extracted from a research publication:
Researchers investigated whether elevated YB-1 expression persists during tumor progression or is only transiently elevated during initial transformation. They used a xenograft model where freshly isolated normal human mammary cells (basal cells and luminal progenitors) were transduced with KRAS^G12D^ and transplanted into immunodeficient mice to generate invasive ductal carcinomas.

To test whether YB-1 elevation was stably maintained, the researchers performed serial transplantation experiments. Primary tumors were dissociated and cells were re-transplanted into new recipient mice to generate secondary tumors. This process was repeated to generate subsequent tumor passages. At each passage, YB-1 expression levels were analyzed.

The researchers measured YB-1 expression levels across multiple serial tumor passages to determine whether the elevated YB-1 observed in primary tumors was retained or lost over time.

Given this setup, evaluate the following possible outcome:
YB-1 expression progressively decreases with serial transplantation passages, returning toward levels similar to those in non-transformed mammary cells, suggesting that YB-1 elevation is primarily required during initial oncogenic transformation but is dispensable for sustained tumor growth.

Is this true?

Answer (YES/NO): NO